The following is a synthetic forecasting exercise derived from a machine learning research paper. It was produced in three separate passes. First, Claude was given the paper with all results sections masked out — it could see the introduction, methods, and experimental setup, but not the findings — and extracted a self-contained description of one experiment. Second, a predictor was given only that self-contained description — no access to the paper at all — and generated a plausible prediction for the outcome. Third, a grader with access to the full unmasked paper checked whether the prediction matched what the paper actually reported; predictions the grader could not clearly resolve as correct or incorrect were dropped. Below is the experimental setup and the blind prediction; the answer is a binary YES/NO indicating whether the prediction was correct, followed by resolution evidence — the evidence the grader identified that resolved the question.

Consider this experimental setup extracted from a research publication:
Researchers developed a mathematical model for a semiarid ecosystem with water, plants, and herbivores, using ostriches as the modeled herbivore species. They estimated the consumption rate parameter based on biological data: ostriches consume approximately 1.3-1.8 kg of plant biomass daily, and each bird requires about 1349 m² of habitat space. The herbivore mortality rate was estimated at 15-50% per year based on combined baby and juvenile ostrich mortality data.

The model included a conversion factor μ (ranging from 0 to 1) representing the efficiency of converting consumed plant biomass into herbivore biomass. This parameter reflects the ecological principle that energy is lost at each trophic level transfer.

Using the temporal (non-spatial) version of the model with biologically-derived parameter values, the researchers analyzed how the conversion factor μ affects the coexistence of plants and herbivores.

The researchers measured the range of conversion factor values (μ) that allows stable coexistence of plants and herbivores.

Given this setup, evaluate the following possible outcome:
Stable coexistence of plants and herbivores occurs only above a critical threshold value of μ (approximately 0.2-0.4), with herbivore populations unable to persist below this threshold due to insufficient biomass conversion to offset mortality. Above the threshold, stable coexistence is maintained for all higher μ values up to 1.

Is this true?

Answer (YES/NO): NO